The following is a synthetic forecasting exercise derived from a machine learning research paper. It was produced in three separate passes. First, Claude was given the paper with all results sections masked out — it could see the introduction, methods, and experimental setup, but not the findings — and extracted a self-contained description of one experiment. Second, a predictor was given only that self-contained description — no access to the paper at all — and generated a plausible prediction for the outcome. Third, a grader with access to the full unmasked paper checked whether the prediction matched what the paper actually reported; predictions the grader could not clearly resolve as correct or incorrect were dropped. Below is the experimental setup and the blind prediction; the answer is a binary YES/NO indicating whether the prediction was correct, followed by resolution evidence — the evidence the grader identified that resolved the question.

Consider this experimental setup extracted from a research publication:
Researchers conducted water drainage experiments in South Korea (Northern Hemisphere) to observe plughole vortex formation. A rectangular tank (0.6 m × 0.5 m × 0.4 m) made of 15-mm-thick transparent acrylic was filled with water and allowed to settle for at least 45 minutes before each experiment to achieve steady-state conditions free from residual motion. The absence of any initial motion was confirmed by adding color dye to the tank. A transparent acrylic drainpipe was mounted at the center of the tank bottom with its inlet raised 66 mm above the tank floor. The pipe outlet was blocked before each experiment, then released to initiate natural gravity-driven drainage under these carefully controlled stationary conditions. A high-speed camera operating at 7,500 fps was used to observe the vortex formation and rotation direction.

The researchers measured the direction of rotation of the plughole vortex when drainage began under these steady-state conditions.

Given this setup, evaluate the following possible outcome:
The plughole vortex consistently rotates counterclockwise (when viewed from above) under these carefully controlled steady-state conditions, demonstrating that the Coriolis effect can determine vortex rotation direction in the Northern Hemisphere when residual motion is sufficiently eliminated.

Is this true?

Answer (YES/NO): NO